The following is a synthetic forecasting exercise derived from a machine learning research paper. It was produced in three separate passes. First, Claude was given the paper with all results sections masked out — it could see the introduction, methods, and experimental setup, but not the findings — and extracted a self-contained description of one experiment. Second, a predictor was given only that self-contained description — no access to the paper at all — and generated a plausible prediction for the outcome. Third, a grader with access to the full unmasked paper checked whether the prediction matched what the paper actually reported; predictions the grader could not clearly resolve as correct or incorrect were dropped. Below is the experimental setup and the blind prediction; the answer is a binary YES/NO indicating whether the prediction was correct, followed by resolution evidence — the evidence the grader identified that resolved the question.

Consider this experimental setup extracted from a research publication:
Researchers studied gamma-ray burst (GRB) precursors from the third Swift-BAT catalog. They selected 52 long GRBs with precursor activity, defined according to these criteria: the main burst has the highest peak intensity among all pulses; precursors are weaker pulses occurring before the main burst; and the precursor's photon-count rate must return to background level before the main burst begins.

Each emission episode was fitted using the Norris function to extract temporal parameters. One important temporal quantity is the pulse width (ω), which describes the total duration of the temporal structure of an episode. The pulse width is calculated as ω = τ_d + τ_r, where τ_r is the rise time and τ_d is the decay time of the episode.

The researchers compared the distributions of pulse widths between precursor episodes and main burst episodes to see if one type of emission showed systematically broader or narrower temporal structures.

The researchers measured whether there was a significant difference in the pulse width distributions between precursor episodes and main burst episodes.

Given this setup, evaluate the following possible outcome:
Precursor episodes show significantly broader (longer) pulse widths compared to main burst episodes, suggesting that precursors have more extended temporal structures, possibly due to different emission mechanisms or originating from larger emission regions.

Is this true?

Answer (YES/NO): NO